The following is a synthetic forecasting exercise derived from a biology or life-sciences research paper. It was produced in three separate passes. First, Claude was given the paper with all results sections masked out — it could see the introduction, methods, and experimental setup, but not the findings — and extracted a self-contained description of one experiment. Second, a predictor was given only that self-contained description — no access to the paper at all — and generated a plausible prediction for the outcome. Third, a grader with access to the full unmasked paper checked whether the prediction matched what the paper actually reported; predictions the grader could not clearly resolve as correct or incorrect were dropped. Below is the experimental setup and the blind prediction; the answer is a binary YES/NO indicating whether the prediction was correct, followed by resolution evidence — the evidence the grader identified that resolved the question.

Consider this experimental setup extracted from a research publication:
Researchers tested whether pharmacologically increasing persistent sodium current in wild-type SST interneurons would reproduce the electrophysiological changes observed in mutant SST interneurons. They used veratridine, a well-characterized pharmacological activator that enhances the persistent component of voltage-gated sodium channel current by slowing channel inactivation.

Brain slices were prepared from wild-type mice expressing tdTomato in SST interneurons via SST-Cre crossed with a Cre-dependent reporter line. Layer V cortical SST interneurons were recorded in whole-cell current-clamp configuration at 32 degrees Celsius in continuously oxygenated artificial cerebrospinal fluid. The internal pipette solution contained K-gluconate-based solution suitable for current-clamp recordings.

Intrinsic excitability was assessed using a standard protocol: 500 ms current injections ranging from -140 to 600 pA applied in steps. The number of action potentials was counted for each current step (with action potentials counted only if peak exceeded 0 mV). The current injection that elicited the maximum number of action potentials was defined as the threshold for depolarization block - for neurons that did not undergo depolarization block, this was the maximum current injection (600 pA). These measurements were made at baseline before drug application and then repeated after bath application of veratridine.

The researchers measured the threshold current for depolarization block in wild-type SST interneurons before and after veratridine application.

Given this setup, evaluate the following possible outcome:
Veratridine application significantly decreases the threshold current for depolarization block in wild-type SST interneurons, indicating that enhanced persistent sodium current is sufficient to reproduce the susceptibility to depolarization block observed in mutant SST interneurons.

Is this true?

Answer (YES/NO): YES